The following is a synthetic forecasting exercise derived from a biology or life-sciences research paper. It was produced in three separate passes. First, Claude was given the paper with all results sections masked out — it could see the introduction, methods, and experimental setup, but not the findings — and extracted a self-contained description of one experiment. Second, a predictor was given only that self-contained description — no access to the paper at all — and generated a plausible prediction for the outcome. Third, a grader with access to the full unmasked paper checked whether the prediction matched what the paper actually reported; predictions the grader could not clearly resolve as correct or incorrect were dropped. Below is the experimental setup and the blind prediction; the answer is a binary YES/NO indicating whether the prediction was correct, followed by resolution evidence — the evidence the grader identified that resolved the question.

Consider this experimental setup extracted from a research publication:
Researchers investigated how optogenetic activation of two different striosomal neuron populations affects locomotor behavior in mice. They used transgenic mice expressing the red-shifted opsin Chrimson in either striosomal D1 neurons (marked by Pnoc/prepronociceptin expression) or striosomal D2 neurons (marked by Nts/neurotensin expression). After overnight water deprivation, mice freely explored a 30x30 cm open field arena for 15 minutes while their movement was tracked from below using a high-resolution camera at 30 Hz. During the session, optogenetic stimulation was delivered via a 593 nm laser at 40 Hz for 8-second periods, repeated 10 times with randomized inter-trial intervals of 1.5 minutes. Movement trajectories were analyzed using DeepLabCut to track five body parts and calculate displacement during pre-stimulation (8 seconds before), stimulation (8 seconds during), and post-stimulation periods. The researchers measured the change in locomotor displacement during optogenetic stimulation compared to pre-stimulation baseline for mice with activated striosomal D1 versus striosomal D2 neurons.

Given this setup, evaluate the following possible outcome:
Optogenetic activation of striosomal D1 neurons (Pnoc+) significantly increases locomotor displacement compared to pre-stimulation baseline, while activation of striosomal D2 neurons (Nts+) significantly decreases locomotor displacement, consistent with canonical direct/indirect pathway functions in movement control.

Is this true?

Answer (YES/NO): NO